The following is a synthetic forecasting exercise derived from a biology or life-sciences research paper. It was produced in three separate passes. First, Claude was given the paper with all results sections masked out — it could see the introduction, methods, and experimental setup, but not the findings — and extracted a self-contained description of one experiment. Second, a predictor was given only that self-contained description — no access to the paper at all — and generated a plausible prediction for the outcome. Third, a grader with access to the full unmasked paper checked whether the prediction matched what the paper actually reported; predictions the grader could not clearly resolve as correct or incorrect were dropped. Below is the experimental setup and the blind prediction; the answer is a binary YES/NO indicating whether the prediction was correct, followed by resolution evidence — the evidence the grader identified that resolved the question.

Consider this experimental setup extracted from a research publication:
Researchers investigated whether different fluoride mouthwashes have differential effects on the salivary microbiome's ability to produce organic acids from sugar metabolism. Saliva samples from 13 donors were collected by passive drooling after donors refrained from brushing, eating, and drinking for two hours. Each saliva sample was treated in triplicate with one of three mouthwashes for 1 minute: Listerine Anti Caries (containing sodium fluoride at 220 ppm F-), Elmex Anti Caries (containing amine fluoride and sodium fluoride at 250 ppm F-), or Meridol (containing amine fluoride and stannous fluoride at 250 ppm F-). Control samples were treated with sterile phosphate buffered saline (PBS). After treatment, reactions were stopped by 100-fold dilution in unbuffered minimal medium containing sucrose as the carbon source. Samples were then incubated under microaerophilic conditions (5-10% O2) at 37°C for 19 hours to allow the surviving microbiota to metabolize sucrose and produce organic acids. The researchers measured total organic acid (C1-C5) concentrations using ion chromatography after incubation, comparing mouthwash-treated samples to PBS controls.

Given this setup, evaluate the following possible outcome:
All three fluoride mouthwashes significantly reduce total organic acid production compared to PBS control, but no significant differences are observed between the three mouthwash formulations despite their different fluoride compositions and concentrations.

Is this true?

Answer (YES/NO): NO